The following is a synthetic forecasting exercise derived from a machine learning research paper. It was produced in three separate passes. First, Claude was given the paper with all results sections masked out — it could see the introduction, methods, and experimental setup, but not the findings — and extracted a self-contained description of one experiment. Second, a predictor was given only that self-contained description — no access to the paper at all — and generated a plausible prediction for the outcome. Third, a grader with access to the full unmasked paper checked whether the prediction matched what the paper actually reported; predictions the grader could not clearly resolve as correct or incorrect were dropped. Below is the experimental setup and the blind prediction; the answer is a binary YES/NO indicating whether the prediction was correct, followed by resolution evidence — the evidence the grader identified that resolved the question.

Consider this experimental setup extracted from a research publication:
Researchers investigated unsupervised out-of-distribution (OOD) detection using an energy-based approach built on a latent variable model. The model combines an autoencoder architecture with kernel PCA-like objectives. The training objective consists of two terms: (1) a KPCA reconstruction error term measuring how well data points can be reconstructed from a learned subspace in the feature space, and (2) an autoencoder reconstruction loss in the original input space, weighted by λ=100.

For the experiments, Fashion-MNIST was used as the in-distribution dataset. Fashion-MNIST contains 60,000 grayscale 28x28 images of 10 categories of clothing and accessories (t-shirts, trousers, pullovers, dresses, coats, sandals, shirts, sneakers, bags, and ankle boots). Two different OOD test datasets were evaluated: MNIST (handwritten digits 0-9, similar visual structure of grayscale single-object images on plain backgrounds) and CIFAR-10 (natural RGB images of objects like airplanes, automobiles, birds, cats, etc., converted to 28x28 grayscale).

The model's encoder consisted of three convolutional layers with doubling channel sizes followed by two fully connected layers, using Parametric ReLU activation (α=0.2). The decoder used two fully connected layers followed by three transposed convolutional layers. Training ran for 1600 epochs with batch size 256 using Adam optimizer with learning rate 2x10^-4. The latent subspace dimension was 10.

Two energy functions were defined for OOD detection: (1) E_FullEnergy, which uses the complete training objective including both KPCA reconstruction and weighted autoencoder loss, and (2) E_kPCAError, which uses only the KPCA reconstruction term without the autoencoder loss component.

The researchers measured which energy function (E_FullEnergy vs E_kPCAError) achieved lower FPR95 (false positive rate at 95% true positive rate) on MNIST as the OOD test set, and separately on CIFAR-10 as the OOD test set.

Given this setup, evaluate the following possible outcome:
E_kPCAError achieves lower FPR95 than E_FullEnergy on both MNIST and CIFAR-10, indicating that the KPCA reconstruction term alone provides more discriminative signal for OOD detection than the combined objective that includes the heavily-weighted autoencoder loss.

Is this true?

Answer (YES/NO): NO